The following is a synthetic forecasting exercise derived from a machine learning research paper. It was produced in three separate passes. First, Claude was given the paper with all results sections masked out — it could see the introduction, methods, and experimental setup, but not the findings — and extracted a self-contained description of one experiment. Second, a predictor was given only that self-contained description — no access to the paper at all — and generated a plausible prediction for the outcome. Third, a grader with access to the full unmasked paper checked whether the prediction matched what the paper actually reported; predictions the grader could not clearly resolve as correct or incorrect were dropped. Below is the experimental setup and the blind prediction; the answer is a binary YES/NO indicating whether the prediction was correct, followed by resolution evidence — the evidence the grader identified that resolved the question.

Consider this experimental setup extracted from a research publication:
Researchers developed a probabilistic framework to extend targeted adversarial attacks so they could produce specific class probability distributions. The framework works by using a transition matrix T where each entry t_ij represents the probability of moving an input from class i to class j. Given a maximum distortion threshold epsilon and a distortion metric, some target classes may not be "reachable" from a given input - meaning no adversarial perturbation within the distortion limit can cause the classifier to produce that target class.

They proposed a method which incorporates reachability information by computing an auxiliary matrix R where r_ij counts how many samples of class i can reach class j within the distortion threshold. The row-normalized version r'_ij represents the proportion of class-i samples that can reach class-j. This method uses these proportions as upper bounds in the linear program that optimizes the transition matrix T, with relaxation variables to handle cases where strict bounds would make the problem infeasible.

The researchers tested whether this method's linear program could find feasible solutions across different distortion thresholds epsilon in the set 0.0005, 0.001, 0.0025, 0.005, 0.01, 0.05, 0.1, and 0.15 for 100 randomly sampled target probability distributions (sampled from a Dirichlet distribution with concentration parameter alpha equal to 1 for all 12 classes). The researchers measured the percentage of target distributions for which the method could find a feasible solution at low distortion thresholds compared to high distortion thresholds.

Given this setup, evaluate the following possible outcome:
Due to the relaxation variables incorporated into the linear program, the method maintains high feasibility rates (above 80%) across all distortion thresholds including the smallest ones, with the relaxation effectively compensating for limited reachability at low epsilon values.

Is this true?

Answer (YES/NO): YES